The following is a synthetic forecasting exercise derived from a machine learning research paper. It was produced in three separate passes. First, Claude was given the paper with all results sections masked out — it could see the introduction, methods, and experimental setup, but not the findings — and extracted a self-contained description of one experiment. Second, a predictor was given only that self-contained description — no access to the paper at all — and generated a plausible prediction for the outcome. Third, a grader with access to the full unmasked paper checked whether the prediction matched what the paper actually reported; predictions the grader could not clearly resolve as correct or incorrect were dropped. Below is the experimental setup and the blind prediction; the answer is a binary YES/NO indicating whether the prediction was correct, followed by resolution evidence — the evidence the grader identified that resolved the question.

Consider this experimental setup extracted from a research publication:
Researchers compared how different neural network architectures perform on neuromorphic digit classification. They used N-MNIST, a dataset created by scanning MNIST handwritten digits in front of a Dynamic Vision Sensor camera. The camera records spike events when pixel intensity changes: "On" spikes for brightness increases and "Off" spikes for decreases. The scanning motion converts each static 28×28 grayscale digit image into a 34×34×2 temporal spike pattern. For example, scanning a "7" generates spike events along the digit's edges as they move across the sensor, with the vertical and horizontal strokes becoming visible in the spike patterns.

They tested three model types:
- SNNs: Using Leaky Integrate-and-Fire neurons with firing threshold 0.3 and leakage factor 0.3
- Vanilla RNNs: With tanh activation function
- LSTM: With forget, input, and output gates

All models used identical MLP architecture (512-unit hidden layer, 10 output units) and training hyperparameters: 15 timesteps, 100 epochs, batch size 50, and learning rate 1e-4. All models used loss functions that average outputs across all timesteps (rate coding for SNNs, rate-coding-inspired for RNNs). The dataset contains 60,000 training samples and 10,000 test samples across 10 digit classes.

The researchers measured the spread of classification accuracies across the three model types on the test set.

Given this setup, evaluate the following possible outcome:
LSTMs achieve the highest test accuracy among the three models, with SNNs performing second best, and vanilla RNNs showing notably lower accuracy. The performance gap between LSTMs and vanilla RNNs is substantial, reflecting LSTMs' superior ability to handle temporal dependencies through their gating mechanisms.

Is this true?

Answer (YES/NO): NO